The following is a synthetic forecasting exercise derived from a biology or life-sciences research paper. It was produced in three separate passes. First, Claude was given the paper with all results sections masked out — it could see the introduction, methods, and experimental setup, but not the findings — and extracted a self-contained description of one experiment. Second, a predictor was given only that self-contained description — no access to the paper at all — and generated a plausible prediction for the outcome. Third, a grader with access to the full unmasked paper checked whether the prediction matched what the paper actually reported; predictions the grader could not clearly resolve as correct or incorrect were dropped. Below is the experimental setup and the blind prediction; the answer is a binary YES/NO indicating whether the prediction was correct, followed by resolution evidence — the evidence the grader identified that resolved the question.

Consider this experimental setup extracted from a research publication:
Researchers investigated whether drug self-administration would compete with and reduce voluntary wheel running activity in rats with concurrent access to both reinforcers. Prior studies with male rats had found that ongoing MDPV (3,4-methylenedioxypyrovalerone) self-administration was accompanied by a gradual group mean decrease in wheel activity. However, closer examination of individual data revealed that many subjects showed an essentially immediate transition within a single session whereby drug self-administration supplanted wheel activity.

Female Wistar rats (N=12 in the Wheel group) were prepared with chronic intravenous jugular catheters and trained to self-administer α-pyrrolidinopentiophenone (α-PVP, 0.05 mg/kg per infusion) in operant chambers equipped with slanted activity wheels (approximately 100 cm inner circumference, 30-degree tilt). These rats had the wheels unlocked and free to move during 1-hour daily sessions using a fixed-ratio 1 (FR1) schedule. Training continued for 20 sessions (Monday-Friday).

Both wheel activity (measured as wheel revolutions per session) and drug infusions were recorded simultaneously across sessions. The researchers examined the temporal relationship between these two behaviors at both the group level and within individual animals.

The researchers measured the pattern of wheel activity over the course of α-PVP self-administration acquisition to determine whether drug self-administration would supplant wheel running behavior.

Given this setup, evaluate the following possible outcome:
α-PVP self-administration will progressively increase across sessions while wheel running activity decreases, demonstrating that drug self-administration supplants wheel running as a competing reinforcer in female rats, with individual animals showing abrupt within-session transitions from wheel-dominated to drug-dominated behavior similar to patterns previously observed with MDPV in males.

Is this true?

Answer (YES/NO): NO